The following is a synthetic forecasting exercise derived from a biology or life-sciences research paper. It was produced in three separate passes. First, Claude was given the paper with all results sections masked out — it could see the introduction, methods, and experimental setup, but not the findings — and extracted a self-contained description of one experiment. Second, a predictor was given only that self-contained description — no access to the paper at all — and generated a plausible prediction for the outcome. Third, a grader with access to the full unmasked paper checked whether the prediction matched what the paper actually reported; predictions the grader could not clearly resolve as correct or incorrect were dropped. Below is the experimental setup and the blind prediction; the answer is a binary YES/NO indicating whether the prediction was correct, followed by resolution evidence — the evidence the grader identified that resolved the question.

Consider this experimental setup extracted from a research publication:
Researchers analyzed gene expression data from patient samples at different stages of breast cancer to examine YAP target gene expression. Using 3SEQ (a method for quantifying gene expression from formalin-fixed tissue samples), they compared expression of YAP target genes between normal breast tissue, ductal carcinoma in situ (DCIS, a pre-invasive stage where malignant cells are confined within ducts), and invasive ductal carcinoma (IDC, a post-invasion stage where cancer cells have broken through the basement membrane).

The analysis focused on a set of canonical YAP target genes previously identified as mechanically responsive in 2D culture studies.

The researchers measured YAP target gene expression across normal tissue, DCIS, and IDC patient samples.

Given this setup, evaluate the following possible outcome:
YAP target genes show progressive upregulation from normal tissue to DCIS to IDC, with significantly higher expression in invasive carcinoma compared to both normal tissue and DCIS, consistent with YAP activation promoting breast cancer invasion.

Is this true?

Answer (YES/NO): NO